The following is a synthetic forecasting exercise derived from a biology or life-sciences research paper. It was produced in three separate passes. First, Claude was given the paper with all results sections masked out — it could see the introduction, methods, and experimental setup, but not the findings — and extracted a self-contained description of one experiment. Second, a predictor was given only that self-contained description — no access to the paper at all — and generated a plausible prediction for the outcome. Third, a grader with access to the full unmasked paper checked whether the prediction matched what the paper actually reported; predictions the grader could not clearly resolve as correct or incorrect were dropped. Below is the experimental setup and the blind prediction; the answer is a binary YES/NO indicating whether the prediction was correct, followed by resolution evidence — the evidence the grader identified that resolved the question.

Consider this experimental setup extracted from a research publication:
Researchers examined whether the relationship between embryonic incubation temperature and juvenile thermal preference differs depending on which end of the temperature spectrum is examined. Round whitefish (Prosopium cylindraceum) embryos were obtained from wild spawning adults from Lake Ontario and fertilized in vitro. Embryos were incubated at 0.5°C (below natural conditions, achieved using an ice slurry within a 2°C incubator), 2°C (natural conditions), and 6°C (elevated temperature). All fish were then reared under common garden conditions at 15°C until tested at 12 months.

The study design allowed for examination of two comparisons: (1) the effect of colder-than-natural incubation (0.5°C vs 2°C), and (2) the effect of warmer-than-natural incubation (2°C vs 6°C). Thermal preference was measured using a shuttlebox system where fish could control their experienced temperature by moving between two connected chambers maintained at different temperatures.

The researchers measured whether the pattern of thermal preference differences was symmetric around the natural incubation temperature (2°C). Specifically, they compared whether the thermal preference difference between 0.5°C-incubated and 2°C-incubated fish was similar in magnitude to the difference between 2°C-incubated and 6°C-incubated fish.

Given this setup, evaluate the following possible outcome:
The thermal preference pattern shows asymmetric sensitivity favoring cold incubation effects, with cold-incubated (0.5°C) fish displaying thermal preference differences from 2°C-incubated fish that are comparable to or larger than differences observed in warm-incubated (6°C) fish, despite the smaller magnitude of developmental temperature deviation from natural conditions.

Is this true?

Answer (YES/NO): YES